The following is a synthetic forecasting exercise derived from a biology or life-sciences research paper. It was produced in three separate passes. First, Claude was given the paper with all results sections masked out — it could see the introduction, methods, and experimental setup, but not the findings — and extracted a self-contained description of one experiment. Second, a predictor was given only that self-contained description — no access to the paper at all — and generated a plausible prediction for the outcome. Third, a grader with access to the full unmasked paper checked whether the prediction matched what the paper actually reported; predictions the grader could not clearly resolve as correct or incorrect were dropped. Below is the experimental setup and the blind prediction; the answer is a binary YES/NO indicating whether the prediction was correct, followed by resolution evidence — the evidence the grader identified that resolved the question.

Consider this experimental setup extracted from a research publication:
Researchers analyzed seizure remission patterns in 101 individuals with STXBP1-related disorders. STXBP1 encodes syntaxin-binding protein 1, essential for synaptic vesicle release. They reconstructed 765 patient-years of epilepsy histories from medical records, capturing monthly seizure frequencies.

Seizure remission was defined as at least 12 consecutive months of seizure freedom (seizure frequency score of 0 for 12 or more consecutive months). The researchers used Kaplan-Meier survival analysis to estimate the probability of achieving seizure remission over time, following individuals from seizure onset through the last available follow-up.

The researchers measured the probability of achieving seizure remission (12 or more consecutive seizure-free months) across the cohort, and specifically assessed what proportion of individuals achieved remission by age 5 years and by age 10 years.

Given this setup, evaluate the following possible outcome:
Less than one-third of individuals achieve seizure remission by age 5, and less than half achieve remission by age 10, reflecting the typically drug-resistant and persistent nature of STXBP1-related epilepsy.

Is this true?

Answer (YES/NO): NO